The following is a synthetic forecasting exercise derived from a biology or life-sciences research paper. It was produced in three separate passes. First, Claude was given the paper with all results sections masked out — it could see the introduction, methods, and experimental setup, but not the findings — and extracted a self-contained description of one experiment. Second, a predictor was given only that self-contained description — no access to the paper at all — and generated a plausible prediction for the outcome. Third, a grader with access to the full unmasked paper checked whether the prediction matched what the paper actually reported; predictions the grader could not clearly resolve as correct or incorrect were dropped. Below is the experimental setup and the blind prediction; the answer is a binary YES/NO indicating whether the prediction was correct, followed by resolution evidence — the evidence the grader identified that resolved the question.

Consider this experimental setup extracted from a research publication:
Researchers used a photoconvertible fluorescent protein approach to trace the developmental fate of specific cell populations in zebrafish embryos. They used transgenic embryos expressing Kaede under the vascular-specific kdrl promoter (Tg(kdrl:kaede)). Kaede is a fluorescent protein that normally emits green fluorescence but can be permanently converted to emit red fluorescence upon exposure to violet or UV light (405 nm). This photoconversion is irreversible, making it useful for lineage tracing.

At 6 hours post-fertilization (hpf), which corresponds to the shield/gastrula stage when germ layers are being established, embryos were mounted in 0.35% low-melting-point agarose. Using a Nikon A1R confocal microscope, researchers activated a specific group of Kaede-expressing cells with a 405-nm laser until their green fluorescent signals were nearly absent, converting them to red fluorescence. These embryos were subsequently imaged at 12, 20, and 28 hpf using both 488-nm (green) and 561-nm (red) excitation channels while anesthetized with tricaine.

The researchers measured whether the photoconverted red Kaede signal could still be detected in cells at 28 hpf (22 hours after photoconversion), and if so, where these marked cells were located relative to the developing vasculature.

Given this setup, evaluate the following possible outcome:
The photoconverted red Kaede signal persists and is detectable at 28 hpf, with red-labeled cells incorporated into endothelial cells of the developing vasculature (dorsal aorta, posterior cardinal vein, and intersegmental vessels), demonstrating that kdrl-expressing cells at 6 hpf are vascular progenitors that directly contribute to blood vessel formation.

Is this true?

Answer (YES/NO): YES